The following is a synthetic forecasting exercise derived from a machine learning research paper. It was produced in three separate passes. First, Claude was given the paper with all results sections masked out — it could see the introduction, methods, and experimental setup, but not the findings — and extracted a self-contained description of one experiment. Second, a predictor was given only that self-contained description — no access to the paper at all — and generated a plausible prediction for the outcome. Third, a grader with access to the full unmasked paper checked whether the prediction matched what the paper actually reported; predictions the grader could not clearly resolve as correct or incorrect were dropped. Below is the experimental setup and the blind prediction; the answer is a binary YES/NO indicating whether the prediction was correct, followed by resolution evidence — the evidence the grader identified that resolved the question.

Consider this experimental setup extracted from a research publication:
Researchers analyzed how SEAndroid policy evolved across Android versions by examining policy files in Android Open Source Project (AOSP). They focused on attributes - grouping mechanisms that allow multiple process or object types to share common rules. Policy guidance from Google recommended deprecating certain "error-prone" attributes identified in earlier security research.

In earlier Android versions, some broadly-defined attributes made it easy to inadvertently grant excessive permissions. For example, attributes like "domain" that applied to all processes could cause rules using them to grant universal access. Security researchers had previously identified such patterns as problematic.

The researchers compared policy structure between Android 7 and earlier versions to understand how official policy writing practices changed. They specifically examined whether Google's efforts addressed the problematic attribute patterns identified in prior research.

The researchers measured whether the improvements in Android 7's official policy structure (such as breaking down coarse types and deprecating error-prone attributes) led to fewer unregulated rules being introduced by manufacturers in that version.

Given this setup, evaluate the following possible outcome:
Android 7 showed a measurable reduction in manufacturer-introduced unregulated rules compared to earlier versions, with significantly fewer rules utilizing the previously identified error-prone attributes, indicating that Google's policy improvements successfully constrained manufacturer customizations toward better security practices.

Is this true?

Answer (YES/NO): YES